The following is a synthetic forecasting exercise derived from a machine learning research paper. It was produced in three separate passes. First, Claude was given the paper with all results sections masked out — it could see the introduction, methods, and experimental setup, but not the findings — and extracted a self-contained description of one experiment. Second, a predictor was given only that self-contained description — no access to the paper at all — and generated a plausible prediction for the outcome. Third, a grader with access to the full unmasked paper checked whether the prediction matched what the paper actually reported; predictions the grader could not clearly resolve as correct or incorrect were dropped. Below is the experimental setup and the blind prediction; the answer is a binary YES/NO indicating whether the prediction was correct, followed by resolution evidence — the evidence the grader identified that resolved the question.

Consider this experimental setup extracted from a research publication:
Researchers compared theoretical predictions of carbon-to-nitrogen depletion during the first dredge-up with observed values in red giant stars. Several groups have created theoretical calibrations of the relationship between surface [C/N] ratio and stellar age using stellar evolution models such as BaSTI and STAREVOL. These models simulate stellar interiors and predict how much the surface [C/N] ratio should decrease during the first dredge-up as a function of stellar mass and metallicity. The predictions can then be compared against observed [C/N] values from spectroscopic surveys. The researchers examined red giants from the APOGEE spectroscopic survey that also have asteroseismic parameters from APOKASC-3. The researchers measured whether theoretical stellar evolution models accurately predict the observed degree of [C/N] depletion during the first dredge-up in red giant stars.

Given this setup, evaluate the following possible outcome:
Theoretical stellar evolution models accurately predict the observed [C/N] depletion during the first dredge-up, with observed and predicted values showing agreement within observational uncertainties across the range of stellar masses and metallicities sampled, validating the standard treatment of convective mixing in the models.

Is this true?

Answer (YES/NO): NO